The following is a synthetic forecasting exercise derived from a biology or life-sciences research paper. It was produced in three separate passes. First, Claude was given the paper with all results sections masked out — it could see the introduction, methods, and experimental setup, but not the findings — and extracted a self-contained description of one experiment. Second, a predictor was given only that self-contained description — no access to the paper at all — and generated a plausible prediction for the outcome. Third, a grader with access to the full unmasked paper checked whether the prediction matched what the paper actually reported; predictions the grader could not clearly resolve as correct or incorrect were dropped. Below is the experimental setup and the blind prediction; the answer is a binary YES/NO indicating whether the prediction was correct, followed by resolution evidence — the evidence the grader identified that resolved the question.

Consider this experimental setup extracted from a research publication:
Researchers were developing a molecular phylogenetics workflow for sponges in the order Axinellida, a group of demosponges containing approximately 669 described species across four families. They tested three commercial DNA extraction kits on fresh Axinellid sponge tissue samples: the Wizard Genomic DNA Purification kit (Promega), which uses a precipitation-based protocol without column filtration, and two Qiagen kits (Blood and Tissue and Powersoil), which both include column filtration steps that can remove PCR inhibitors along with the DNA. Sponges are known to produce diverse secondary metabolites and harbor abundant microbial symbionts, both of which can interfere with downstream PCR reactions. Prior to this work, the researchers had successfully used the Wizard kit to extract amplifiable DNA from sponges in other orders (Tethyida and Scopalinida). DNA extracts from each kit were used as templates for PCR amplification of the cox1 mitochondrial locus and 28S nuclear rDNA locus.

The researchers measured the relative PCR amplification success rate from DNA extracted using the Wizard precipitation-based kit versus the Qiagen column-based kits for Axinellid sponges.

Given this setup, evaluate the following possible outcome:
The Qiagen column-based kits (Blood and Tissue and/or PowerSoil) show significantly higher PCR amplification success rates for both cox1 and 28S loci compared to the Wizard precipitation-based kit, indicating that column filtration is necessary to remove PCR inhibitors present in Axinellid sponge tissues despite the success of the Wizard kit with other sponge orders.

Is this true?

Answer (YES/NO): YES